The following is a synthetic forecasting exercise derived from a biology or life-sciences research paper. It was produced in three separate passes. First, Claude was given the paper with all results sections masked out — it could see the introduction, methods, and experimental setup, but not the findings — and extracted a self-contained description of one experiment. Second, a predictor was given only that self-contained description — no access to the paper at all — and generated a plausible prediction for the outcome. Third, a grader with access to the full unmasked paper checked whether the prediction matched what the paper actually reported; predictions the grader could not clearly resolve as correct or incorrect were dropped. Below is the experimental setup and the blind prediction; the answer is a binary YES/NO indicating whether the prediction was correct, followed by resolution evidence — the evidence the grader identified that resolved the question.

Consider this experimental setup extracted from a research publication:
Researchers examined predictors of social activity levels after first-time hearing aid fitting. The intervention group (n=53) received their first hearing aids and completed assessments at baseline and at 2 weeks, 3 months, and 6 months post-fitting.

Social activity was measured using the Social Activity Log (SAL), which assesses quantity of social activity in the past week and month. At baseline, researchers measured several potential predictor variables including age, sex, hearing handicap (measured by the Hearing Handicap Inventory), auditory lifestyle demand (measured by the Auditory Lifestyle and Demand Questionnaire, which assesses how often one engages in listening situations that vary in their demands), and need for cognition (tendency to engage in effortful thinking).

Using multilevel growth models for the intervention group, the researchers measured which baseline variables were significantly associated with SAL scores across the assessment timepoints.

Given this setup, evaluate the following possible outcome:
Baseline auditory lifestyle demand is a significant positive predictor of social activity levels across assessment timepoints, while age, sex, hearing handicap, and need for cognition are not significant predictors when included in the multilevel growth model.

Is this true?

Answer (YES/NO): NO